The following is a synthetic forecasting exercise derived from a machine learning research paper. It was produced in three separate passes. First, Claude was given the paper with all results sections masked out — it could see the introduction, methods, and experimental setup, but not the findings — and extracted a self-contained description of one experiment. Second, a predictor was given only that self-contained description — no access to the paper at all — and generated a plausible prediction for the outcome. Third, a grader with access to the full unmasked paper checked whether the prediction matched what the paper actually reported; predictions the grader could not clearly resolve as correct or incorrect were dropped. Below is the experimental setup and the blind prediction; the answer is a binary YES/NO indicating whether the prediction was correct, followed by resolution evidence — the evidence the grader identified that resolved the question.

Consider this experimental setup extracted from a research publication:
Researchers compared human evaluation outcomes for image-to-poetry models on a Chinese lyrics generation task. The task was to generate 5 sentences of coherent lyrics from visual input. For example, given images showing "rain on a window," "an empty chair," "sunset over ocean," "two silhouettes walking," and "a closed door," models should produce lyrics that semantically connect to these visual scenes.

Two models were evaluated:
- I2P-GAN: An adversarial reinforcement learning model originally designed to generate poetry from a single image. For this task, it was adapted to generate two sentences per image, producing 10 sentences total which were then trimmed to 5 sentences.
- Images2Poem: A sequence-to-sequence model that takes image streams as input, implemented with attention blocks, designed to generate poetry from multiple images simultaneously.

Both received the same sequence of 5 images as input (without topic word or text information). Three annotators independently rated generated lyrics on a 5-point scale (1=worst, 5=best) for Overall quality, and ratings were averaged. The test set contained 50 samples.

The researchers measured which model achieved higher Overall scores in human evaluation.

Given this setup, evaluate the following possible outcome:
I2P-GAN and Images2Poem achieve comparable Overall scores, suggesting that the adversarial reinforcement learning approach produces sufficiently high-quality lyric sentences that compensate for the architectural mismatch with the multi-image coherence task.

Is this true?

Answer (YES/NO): NO